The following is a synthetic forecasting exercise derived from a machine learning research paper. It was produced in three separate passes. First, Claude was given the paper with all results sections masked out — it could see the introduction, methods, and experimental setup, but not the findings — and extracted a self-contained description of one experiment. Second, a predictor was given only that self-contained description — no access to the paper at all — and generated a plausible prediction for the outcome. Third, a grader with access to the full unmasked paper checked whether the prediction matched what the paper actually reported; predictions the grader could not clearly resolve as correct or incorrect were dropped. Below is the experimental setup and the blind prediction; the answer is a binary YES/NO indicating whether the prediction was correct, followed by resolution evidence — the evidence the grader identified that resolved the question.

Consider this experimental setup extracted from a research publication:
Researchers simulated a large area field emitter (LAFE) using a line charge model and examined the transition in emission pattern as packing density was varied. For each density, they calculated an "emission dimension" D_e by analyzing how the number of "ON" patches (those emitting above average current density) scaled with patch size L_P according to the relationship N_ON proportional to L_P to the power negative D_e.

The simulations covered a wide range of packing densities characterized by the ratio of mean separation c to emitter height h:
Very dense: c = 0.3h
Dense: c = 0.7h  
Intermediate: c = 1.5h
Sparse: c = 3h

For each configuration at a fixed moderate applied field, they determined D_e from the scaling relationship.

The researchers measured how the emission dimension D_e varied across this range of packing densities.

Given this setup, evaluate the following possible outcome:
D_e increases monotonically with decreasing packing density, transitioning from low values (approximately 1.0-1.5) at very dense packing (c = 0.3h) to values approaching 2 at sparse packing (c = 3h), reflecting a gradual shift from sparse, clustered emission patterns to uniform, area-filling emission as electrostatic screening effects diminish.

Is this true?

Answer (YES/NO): NO